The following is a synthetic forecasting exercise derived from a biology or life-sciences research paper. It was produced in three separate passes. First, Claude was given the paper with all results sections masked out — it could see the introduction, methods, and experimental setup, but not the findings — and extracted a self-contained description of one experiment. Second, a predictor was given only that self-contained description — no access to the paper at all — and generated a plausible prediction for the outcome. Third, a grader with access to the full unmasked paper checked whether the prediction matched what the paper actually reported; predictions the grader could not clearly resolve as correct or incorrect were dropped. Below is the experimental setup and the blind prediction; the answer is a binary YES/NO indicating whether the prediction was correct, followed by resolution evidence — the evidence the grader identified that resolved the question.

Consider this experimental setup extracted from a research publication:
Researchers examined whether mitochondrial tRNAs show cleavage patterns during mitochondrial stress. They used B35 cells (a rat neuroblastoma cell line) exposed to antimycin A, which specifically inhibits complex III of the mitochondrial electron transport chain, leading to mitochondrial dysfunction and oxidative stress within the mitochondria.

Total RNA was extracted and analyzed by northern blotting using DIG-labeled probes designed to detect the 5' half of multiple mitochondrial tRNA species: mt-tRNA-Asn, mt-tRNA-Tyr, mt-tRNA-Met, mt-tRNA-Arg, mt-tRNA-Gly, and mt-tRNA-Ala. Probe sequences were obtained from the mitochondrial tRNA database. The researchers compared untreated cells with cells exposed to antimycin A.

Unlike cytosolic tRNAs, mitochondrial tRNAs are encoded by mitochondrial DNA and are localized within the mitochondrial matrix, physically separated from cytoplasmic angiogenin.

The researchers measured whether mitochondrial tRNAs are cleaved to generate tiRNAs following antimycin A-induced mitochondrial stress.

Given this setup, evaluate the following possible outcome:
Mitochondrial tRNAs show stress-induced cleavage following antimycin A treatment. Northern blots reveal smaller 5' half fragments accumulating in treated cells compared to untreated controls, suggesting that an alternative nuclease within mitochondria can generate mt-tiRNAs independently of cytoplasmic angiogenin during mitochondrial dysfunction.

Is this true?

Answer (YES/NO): YES